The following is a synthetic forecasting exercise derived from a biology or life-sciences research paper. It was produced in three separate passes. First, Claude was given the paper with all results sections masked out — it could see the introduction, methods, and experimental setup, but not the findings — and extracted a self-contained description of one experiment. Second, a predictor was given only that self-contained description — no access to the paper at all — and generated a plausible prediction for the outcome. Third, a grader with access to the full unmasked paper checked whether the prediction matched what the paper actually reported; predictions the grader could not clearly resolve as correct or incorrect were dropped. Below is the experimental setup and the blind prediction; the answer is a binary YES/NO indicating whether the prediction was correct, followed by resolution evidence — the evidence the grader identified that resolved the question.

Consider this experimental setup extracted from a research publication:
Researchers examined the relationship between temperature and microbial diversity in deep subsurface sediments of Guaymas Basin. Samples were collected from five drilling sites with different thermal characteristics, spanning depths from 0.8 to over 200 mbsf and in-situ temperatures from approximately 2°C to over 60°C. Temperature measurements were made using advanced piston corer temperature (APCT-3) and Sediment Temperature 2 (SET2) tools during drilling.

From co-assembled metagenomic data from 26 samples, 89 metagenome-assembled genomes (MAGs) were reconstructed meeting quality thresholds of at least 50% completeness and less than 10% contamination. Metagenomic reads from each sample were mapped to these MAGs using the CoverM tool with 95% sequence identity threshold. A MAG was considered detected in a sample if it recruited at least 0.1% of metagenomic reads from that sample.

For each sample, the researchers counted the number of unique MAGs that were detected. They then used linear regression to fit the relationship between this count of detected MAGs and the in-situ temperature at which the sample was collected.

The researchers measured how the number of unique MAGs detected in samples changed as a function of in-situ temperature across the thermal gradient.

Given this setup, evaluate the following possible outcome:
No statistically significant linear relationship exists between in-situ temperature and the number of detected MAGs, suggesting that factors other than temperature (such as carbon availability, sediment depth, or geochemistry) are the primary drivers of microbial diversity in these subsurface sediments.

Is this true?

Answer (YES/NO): NO